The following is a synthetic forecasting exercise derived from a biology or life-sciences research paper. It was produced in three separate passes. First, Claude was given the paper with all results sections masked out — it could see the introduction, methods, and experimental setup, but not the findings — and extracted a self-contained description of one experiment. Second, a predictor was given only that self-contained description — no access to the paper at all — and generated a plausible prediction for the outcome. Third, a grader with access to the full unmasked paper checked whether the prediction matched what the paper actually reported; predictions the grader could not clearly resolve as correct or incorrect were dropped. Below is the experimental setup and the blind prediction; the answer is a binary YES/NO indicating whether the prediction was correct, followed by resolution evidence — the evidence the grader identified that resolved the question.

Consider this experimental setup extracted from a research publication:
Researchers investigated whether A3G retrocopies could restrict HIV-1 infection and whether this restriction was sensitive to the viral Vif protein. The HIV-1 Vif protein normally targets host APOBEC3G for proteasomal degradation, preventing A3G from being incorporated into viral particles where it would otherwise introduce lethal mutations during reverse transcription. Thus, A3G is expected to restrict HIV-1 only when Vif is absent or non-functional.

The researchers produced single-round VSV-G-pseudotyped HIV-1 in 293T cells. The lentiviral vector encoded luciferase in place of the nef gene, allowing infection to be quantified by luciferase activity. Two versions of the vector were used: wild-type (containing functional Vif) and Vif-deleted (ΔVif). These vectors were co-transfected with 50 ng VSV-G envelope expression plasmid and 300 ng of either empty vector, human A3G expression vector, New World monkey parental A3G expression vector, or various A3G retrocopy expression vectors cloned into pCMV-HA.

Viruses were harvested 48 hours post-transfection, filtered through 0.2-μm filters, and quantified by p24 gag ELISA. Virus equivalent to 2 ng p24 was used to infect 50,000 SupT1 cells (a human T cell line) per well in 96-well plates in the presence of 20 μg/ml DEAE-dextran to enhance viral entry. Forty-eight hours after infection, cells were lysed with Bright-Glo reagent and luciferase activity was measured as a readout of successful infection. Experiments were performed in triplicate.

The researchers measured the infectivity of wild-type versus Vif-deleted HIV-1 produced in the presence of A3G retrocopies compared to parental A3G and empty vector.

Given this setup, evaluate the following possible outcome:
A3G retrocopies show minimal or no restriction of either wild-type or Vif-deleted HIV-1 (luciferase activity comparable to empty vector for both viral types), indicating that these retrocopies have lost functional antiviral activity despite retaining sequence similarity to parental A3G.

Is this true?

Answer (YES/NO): NO